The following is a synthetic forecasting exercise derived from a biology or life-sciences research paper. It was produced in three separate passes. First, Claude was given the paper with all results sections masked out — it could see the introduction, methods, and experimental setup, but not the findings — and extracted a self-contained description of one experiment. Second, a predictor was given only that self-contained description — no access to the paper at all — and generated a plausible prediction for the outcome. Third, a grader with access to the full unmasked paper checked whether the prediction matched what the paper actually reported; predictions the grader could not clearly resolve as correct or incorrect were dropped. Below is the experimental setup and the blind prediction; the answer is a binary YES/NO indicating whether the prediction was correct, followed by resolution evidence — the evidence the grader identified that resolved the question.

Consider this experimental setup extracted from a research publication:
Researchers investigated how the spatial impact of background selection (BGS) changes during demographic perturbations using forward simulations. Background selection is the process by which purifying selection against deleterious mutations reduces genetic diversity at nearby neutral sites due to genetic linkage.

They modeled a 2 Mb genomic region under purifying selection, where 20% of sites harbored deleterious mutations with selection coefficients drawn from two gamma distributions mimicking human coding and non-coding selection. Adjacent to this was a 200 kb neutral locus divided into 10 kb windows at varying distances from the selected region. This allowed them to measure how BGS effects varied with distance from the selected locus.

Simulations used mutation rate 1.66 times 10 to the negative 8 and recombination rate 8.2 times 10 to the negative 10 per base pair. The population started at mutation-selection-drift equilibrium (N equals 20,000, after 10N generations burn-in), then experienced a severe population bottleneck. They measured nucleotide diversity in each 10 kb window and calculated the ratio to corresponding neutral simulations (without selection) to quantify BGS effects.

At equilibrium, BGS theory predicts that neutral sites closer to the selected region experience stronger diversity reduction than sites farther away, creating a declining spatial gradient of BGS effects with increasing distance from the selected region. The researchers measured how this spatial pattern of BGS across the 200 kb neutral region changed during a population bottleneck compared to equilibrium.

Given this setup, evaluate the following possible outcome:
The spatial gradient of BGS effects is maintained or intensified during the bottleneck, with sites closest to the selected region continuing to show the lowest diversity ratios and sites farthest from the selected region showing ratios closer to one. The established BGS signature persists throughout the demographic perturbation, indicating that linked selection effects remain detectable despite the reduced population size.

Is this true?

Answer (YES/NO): NO